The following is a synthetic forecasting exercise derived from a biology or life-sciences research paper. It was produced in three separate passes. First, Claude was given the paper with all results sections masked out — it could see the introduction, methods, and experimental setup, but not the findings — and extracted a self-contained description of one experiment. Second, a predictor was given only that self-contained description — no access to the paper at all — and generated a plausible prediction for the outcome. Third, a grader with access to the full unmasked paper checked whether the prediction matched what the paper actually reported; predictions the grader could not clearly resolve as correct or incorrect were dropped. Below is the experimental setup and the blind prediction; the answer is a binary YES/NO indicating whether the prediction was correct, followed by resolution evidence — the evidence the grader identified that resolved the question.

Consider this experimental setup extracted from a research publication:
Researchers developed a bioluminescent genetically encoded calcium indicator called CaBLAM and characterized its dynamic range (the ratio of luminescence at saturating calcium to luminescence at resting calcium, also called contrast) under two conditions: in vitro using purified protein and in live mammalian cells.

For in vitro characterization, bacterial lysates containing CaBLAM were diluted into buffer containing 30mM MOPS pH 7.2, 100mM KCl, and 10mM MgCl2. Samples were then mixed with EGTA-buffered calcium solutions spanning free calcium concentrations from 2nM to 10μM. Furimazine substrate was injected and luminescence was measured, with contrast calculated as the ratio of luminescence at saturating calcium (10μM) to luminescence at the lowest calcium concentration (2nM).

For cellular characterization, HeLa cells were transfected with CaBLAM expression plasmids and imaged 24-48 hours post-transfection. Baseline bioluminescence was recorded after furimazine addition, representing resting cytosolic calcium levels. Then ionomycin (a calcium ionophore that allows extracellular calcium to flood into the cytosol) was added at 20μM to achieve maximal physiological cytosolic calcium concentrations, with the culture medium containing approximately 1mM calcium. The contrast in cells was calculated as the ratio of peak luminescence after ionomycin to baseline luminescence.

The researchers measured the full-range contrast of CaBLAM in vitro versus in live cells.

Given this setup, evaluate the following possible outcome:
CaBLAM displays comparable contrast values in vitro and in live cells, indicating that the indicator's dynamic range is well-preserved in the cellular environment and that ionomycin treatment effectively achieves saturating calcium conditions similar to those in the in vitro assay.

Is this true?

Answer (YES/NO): NO